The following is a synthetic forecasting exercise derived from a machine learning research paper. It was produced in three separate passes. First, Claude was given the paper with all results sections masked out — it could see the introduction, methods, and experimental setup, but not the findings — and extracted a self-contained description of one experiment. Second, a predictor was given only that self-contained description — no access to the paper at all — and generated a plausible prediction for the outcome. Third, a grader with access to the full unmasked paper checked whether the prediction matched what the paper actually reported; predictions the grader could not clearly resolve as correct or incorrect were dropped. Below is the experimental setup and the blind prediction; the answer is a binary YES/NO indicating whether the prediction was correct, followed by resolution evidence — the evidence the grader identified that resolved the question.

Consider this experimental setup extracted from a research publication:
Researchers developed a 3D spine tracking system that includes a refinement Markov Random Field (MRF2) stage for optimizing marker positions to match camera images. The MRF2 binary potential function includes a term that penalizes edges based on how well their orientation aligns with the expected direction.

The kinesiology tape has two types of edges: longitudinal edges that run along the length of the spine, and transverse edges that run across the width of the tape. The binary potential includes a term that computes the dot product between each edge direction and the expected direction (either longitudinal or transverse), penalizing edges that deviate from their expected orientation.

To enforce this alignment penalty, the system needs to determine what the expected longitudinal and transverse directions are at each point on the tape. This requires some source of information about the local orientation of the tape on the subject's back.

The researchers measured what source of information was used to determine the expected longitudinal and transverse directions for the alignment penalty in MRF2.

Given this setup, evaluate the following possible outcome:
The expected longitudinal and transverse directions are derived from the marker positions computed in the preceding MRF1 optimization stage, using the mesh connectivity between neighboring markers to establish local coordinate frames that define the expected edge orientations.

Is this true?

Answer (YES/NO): NO